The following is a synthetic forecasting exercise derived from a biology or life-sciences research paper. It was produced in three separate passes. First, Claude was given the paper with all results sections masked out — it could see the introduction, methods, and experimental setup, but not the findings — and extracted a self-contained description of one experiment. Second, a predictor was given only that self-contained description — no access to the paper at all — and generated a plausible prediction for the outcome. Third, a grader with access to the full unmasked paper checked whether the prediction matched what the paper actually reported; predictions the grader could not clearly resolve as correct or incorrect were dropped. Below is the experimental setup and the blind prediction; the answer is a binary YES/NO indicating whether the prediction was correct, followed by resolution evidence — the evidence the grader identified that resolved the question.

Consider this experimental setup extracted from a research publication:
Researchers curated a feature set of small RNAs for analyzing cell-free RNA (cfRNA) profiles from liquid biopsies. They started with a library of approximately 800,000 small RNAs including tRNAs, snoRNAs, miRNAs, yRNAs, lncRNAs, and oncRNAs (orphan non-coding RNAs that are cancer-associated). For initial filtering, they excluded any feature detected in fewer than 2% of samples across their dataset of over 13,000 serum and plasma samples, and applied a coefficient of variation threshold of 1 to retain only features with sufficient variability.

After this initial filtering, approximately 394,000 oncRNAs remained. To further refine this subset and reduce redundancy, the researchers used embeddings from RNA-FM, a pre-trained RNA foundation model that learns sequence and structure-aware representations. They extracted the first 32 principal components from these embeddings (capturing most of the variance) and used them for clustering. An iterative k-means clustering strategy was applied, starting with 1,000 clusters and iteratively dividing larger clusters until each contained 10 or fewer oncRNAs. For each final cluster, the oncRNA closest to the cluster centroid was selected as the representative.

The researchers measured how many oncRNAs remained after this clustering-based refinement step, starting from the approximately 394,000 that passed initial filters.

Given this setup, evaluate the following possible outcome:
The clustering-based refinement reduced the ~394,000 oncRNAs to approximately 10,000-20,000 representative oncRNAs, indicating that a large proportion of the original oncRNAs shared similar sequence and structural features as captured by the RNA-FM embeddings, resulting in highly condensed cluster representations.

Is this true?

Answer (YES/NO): NO